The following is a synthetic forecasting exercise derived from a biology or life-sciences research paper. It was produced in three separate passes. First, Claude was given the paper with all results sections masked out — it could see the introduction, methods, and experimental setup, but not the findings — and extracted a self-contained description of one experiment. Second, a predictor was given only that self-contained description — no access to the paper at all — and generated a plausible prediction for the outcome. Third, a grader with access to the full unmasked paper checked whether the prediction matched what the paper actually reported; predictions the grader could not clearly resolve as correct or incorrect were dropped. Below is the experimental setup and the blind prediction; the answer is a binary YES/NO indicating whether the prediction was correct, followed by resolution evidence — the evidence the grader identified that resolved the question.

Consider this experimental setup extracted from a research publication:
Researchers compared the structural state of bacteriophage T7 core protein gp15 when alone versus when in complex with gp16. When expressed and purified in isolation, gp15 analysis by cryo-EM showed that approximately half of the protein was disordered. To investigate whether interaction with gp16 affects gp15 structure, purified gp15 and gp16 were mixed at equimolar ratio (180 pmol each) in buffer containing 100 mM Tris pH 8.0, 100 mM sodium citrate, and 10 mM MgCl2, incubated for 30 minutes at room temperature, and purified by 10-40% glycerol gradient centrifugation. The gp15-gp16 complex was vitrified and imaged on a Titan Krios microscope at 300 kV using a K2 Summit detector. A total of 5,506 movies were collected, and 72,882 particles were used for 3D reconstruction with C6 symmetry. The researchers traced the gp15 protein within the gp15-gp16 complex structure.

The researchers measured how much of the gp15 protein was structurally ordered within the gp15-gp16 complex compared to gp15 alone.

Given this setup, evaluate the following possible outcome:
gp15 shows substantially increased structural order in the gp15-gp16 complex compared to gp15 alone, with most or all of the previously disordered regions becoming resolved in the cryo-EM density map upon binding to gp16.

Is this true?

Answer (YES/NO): YES